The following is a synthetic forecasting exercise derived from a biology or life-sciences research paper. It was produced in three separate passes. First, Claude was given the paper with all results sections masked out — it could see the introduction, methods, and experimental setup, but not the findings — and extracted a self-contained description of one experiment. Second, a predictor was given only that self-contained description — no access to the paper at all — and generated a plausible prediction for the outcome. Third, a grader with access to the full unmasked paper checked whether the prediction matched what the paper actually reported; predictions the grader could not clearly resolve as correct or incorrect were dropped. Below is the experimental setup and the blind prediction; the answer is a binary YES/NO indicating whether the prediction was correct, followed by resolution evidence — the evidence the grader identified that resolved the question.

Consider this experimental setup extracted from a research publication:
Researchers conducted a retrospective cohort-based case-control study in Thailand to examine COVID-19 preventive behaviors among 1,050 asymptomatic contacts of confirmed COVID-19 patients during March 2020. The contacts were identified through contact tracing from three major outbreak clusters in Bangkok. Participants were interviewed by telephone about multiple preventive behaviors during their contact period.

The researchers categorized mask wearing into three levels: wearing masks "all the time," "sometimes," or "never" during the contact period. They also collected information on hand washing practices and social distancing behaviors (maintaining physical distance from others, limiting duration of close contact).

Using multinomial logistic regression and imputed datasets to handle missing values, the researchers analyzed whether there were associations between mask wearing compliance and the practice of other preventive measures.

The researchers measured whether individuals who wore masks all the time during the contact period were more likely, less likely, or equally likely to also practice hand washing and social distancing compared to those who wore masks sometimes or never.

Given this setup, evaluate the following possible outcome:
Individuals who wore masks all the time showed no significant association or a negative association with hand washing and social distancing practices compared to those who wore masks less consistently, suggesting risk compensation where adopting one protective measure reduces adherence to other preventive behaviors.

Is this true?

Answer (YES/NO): NO